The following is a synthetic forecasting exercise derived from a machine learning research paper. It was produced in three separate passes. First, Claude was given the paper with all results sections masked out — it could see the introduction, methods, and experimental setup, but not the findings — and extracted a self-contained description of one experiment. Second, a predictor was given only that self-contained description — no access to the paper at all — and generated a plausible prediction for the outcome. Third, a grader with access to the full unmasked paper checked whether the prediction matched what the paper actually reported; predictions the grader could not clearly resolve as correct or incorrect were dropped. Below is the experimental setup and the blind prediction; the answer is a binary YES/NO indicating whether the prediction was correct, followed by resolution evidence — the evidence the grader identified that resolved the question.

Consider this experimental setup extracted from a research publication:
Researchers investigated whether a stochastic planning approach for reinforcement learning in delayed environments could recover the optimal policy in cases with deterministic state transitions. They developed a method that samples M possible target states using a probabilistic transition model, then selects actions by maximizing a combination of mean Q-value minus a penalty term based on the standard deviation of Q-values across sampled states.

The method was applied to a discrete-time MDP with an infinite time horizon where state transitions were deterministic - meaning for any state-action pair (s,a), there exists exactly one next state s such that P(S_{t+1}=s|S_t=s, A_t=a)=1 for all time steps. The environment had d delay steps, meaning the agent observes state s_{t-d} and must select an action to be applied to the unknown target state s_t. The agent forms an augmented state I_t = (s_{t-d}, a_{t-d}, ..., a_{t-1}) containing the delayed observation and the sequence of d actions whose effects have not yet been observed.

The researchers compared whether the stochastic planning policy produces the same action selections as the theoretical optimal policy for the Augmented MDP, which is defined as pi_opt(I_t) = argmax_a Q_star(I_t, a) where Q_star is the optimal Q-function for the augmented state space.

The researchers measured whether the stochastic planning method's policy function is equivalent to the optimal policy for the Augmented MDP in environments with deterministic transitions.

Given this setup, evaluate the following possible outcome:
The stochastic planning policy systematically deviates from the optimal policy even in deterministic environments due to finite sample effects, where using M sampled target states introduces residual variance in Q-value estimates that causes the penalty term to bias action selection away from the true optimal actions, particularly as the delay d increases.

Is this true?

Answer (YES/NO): NO